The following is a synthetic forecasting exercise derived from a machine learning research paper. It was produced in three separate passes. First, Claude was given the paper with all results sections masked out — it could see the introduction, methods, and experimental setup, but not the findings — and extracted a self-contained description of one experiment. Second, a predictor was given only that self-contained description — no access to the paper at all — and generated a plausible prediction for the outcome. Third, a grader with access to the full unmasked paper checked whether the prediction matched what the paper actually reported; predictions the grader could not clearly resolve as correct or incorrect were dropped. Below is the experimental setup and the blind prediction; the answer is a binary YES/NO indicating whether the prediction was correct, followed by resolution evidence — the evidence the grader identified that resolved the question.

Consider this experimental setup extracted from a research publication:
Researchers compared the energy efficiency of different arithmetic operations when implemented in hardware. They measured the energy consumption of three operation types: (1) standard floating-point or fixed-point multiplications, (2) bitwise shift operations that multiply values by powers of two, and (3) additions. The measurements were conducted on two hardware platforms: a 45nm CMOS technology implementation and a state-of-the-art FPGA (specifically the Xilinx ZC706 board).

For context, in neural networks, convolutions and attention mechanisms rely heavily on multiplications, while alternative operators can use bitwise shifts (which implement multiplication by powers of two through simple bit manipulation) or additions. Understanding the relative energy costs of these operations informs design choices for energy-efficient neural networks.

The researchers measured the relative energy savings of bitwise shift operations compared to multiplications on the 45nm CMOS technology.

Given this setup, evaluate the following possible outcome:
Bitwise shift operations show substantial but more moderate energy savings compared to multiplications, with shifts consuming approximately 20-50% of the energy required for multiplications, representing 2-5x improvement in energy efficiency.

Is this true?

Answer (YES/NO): NO